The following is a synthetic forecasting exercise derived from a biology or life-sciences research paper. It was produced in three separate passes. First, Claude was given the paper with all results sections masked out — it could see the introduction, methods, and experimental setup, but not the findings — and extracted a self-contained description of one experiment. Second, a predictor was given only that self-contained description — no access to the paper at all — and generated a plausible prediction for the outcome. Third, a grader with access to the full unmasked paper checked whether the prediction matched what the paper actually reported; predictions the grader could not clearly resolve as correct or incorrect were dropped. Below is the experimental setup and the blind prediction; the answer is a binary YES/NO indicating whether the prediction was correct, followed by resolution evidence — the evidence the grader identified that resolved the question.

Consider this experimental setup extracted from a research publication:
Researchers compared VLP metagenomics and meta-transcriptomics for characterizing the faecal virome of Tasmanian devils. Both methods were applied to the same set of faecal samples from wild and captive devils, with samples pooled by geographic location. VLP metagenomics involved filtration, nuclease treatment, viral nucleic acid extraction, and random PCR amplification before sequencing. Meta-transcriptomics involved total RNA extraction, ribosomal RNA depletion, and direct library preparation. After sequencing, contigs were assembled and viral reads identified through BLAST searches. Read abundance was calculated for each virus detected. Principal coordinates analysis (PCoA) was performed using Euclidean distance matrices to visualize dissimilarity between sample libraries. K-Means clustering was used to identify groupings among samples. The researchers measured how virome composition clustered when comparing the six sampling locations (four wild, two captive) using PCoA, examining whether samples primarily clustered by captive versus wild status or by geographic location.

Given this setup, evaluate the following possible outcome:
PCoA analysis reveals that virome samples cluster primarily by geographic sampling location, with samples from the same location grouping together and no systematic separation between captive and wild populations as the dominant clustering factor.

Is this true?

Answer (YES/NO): NO